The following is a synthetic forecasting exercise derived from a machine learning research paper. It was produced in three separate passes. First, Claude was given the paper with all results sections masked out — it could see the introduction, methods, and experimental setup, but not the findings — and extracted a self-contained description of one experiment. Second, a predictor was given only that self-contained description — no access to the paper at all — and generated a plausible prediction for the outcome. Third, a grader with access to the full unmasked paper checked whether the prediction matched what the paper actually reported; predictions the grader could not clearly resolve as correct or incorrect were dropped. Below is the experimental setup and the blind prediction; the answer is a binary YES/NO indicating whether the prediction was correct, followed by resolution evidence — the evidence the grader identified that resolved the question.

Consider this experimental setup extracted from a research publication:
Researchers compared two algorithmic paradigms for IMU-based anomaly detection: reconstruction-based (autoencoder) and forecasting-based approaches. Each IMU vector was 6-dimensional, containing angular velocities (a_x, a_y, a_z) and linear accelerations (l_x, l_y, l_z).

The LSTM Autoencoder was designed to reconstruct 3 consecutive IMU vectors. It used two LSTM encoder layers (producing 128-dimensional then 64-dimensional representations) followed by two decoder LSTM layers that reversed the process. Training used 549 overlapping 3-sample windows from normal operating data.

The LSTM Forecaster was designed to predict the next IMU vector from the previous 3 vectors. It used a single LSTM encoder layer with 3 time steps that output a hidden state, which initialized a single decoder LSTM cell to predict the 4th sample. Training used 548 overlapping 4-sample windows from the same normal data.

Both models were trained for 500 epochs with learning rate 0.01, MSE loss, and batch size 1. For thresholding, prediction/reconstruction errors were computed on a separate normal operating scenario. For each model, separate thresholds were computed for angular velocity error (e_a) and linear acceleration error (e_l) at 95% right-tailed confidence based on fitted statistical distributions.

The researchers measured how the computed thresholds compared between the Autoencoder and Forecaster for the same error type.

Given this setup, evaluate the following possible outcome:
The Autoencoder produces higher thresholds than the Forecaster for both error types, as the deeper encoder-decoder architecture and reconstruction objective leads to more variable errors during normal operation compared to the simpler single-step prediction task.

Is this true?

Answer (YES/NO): NO